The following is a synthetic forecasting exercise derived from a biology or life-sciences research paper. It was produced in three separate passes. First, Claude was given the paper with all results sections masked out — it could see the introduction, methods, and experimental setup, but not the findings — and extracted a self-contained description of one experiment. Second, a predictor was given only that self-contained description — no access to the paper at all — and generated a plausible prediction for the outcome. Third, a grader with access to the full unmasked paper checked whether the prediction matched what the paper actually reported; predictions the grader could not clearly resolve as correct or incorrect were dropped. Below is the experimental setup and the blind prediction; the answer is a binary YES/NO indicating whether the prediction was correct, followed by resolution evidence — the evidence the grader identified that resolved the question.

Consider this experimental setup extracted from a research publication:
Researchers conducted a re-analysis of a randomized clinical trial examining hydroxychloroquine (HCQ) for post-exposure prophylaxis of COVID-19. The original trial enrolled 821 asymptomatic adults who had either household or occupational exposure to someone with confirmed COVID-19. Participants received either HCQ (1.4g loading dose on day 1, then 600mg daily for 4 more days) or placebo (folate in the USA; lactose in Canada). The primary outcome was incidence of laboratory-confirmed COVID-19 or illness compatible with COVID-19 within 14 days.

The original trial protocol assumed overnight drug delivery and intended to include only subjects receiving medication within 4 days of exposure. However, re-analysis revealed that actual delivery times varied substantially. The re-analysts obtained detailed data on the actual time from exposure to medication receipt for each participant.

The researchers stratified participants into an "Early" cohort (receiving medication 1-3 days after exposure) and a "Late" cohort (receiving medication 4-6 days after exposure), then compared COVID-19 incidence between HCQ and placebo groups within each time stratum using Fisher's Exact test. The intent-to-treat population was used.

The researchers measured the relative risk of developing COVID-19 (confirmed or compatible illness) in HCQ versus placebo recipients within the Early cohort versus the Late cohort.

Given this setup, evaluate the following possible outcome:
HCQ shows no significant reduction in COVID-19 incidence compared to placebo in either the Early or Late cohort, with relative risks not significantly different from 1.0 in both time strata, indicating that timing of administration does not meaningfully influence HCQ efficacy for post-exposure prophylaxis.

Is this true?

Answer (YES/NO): NO